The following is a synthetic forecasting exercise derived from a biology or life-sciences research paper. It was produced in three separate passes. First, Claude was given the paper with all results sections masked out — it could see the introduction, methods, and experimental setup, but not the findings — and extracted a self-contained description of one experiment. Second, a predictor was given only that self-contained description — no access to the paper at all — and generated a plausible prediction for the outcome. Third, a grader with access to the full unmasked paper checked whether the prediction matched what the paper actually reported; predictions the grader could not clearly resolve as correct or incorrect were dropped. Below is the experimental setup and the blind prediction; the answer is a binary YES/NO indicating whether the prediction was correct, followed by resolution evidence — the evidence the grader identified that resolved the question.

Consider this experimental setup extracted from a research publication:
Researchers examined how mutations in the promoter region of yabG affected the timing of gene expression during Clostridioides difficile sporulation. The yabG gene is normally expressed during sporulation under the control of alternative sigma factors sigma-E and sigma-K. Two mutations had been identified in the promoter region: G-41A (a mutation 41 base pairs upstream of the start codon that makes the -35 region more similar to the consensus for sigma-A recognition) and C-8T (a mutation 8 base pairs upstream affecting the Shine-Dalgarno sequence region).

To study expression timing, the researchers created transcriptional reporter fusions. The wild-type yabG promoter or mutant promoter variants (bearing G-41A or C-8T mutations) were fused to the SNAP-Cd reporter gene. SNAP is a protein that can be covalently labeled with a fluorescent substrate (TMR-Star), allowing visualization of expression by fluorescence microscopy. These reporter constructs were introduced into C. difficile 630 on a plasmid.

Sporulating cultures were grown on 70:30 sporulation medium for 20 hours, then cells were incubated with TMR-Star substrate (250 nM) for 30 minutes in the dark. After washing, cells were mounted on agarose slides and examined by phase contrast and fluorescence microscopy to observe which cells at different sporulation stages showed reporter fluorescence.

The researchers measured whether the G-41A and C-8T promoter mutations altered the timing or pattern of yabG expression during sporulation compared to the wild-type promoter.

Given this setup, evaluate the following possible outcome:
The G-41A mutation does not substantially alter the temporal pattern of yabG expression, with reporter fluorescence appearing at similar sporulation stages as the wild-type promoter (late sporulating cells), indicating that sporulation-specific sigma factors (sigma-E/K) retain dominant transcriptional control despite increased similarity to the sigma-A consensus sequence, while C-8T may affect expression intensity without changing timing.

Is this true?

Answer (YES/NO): NO